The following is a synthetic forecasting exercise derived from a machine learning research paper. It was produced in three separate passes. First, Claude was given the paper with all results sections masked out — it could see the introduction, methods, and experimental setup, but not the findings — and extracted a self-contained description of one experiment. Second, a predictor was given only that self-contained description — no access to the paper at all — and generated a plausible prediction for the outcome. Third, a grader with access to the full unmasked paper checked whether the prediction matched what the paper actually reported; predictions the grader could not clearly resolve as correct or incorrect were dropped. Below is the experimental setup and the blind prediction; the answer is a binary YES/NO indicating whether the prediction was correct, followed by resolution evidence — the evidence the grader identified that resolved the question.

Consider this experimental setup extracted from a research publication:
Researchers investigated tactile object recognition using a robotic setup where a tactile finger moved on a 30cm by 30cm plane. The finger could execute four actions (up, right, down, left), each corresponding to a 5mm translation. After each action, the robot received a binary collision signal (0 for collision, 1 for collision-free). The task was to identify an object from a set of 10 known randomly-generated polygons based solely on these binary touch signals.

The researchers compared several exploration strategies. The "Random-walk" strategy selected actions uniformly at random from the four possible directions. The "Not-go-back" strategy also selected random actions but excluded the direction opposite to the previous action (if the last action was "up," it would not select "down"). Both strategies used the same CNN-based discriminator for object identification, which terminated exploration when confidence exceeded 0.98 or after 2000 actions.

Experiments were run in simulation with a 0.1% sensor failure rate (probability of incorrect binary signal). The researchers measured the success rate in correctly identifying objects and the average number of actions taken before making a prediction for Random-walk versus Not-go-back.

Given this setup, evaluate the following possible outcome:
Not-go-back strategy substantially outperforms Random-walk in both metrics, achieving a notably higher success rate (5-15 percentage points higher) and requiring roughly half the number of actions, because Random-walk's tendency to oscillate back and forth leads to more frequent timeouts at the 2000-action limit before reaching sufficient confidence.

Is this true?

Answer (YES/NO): NO